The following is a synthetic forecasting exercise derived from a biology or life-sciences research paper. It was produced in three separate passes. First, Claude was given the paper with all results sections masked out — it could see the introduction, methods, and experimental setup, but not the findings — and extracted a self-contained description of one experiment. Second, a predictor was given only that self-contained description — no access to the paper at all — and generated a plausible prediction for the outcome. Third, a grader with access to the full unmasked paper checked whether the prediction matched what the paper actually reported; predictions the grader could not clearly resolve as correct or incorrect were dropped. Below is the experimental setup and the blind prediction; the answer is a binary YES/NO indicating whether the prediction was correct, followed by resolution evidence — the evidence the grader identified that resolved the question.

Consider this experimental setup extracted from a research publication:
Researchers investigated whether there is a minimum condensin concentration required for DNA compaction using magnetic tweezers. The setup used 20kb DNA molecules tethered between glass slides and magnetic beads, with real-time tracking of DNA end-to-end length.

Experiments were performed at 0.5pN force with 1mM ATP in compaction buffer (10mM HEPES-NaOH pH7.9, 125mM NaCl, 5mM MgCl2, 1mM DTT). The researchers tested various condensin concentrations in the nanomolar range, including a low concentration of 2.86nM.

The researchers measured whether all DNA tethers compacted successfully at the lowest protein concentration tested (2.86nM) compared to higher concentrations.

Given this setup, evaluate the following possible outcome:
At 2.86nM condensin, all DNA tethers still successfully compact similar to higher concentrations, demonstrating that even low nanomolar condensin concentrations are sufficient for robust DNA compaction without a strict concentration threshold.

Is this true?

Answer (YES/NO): NO